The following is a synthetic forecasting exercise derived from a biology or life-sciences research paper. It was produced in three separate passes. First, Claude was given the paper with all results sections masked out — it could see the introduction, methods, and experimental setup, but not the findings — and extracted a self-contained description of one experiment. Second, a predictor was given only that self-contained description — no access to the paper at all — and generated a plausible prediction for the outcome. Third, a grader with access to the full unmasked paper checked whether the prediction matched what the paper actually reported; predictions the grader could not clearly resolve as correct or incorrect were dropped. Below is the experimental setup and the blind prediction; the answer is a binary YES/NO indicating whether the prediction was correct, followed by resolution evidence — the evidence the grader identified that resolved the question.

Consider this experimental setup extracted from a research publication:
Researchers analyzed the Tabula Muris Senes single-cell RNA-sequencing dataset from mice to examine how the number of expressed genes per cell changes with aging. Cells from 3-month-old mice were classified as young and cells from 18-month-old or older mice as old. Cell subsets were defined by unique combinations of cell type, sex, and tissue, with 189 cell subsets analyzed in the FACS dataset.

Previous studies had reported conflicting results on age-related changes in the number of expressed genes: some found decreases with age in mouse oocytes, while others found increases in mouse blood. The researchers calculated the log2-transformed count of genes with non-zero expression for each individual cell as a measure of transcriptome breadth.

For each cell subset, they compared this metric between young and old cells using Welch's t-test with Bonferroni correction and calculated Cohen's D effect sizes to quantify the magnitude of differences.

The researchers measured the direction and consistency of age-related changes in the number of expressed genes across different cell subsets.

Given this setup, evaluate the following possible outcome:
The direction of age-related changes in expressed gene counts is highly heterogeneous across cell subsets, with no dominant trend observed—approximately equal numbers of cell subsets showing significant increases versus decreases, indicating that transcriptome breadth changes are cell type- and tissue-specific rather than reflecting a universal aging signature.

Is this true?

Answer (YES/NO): NO